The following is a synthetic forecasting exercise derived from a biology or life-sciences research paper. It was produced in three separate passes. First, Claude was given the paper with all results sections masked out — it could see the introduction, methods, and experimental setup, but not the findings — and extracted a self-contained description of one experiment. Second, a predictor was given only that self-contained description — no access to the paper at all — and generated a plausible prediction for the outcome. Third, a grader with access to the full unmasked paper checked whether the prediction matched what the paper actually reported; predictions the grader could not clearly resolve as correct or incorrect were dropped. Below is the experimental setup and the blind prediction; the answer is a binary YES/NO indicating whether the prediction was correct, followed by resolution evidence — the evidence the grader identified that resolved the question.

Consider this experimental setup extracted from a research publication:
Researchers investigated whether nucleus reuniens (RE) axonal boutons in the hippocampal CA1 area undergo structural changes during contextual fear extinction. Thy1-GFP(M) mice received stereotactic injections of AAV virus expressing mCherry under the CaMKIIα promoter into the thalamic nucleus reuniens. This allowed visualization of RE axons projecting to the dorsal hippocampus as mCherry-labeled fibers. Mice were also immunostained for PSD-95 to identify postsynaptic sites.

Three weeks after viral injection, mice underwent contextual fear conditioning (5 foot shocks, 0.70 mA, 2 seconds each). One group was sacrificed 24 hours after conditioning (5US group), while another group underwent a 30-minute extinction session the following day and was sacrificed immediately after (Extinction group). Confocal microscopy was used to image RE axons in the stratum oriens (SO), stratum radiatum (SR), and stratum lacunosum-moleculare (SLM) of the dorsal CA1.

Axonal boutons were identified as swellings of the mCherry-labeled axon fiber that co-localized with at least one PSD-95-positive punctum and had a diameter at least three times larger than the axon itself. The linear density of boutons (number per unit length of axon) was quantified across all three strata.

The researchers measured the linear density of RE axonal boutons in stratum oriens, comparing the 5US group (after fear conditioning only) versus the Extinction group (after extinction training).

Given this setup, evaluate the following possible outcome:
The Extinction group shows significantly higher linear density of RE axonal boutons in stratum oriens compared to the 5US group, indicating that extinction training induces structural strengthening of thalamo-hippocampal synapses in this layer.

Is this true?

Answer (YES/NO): NO